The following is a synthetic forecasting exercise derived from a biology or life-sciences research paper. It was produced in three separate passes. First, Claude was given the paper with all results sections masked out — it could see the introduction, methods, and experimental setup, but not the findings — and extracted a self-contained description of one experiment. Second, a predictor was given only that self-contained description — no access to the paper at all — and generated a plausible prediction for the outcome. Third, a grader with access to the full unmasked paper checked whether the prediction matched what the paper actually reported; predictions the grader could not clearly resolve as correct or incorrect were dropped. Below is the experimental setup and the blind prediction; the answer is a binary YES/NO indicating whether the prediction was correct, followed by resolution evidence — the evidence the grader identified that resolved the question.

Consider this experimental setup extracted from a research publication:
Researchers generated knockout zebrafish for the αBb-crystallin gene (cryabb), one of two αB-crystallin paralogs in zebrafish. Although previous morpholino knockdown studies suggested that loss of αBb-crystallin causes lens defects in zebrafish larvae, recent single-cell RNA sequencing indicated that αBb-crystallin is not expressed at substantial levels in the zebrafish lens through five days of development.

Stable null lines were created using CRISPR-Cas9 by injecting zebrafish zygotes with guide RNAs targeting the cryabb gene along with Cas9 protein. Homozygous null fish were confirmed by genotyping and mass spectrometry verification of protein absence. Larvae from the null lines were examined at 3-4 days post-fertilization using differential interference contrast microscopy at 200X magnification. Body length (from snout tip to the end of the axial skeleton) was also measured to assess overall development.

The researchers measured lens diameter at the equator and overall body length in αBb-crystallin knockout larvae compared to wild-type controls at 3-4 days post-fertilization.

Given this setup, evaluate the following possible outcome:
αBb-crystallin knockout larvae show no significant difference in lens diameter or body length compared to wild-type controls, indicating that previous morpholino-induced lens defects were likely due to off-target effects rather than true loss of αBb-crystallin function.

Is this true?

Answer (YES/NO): NO